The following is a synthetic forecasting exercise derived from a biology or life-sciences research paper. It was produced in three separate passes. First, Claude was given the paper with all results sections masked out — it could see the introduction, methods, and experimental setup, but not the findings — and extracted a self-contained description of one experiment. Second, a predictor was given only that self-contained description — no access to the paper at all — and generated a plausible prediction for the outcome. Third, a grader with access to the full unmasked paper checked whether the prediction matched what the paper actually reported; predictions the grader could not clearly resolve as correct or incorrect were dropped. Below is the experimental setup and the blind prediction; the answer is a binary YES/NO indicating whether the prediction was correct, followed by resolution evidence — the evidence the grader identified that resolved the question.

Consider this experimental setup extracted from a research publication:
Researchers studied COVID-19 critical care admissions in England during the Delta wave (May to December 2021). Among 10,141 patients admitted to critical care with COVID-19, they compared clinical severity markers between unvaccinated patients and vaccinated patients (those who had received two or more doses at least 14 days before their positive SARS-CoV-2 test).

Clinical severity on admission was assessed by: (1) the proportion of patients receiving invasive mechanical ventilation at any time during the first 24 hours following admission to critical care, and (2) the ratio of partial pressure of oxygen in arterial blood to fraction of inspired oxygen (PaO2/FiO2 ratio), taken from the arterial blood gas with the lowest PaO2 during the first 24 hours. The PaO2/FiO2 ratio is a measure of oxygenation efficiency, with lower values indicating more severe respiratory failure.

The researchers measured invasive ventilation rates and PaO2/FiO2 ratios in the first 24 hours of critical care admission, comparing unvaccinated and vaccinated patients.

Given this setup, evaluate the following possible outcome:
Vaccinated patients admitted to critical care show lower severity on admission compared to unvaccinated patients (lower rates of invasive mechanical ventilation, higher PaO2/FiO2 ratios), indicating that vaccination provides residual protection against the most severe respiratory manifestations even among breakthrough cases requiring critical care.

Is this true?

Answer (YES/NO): NO